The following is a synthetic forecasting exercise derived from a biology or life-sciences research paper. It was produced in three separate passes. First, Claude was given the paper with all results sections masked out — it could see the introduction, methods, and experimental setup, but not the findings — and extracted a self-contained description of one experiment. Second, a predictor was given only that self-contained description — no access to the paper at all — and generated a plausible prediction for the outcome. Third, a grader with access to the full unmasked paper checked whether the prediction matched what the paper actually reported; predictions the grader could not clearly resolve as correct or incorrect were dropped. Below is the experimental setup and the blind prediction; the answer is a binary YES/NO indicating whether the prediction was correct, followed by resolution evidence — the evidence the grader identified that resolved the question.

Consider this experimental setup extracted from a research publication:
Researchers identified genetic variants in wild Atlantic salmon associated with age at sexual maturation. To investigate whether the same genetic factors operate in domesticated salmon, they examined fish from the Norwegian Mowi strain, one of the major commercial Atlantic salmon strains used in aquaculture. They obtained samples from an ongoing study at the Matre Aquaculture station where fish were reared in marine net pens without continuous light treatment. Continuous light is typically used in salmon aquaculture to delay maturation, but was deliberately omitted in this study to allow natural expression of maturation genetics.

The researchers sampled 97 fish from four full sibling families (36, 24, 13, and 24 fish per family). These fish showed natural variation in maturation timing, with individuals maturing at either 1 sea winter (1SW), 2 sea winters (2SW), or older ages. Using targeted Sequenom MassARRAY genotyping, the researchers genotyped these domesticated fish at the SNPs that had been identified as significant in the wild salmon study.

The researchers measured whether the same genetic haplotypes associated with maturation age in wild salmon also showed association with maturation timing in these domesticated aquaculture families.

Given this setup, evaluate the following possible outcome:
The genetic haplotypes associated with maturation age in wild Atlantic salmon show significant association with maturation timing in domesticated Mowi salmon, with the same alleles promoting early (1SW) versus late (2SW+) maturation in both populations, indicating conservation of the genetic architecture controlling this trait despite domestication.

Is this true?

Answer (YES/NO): YES